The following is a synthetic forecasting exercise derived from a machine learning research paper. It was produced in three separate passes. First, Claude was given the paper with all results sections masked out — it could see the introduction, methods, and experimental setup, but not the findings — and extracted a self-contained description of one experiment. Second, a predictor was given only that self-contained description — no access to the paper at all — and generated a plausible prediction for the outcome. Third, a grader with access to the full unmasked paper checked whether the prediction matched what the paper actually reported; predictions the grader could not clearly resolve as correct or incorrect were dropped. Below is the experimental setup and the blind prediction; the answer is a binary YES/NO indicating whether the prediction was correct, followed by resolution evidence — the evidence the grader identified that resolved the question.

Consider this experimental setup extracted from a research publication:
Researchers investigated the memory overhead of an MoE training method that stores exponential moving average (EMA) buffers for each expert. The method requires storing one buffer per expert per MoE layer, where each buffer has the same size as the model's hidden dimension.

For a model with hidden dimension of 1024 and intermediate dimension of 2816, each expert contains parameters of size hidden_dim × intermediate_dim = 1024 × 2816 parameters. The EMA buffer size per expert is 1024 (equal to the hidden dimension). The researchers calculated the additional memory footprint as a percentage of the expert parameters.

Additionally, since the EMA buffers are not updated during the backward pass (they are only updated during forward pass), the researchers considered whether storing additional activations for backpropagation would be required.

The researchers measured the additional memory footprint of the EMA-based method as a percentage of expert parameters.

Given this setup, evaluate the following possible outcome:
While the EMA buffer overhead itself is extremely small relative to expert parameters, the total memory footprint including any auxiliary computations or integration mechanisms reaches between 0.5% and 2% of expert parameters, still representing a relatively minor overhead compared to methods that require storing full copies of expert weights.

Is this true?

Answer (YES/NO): NO